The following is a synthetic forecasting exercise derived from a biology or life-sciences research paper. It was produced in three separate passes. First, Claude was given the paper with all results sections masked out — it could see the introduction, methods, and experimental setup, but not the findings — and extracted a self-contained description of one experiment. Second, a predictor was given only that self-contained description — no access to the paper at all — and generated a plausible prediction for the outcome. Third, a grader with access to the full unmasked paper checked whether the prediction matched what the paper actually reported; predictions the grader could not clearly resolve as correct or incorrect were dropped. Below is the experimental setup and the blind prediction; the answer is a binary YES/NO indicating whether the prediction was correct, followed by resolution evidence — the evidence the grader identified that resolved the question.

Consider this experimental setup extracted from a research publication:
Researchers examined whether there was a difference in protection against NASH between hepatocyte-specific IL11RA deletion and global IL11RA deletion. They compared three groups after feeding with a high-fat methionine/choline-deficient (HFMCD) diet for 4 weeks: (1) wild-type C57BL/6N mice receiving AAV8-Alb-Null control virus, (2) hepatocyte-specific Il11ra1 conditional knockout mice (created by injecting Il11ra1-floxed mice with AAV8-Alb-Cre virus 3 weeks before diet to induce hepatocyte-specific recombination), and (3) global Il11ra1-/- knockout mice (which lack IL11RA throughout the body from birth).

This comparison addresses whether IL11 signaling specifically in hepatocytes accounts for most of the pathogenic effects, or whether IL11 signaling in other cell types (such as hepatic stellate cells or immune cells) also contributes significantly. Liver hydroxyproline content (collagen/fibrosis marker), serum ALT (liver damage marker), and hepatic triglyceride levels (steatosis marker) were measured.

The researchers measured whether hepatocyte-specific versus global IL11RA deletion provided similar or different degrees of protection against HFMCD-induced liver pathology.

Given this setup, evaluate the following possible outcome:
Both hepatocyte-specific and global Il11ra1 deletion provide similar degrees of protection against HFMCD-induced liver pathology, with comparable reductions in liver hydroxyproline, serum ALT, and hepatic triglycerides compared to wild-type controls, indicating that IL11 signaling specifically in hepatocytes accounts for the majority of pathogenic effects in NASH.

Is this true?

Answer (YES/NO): NO